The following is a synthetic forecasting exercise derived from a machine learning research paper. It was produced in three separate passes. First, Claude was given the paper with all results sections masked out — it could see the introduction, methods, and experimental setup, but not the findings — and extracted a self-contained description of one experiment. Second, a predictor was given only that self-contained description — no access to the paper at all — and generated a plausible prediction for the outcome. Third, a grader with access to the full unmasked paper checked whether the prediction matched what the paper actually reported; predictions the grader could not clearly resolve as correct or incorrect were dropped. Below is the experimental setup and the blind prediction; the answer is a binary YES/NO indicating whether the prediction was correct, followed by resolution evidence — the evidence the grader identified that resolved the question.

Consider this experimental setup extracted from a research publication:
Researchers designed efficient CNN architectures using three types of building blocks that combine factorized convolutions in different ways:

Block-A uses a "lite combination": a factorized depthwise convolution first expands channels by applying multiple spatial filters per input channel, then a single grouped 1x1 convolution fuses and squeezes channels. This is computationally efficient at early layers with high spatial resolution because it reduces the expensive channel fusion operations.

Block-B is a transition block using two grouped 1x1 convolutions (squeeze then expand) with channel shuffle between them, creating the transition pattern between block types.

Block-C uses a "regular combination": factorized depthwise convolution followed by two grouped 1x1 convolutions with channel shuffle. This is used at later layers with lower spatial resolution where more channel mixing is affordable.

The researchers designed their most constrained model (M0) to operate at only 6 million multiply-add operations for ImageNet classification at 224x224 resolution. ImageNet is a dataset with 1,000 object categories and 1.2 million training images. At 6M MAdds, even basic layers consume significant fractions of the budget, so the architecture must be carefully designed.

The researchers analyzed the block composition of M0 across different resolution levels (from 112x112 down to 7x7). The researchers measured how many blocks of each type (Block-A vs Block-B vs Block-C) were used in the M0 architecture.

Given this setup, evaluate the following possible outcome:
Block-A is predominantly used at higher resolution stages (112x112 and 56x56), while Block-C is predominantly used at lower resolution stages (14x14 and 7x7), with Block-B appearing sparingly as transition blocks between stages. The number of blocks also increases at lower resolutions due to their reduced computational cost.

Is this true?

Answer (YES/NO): NO